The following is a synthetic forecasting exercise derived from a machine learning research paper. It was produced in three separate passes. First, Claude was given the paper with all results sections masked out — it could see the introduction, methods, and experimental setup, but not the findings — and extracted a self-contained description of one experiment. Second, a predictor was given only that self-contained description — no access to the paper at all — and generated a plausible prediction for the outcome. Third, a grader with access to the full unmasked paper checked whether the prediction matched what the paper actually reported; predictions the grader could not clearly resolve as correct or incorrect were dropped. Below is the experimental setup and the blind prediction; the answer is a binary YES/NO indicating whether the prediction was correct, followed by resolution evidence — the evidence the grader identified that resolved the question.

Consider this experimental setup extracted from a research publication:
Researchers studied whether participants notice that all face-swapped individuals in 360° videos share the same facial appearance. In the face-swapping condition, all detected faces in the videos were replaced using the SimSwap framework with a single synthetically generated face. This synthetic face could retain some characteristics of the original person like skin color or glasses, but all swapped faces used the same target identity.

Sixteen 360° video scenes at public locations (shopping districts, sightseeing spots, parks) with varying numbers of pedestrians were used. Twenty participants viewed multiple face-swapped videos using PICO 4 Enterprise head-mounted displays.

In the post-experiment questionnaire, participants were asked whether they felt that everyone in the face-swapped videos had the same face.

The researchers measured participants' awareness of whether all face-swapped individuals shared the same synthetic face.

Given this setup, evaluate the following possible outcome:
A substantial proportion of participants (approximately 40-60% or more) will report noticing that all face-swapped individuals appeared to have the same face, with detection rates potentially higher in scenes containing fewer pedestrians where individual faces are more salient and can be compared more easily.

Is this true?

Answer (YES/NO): NO